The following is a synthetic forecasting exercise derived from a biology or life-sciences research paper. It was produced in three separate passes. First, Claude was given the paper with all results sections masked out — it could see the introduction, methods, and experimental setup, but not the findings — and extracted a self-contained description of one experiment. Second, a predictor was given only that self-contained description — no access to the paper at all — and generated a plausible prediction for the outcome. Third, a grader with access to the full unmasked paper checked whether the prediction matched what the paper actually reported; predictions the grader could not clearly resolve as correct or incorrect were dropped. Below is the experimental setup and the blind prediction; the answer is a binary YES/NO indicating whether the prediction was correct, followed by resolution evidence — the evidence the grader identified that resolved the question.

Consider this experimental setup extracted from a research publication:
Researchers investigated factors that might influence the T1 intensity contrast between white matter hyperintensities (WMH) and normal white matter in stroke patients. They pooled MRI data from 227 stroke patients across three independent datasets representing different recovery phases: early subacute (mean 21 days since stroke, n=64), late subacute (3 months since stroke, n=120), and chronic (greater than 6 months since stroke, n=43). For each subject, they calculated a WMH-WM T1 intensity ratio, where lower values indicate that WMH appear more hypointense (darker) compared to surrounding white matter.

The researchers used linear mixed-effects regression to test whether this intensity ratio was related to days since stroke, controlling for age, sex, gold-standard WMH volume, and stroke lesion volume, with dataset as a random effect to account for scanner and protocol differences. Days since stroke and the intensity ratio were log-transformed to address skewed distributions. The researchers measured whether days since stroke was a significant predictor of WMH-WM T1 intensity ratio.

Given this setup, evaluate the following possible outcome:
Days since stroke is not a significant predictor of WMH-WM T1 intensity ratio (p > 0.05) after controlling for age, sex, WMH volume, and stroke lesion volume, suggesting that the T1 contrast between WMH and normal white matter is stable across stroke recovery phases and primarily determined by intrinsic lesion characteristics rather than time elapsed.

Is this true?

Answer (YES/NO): YES